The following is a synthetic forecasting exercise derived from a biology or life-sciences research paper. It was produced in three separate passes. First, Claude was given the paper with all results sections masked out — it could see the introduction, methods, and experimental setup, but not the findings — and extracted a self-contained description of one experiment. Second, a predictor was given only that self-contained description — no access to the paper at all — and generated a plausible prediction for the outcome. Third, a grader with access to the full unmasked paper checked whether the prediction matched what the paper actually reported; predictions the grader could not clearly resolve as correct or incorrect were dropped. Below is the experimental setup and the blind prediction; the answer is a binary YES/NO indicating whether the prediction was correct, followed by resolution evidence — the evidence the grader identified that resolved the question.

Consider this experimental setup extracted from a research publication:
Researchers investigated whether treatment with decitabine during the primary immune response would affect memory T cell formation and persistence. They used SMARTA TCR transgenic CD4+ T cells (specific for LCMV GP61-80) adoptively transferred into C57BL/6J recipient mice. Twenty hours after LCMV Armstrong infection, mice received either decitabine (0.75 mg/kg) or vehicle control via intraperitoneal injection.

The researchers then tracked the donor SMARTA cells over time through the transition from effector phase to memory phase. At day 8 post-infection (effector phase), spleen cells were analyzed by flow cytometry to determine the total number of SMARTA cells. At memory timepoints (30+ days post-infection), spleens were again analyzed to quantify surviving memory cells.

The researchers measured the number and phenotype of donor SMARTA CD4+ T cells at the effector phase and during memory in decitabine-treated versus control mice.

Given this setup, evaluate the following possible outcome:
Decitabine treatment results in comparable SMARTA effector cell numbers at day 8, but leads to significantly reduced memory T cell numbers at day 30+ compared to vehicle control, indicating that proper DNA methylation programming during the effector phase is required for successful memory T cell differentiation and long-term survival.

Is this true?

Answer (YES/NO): NO